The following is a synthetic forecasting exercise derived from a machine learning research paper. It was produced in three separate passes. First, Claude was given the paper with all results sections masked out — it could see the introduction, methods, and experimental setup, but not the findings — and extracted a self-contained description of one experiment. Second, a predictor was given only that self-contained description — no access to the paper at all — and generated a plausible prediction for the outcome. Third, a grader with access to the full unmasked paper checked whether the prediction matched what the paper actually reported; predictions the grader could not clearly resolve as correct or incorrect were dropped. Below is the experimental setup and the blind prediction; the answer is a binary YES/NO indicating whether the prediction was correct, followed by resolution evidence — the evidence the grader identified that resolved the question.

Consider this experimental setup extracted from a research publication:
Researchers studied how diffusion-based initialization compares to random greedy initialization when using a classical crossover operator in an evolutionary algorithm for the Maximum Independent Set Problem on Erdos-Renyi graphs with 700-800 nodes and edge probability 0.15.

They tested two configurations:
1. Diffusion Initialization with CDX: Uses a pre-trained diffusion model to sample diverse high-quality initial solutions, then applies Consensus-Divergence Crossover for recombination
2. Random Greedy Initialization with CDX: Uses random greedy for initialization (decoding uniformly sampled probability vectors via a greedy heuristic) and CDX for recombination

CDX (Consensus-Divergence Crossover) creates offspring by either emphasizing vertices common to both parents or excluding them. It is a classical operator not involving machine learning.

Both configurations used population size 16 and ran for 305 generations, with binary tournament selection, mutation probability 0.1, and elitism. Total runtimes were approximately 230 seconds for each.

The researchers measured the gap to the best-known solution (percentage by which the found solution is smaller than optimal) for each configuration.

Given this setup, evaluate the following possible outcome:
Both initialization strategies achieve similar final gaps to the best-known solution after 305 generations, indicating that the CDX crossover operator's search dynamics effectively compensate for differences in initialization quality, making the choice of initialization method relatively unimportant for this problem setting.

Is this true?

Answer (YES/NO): NO